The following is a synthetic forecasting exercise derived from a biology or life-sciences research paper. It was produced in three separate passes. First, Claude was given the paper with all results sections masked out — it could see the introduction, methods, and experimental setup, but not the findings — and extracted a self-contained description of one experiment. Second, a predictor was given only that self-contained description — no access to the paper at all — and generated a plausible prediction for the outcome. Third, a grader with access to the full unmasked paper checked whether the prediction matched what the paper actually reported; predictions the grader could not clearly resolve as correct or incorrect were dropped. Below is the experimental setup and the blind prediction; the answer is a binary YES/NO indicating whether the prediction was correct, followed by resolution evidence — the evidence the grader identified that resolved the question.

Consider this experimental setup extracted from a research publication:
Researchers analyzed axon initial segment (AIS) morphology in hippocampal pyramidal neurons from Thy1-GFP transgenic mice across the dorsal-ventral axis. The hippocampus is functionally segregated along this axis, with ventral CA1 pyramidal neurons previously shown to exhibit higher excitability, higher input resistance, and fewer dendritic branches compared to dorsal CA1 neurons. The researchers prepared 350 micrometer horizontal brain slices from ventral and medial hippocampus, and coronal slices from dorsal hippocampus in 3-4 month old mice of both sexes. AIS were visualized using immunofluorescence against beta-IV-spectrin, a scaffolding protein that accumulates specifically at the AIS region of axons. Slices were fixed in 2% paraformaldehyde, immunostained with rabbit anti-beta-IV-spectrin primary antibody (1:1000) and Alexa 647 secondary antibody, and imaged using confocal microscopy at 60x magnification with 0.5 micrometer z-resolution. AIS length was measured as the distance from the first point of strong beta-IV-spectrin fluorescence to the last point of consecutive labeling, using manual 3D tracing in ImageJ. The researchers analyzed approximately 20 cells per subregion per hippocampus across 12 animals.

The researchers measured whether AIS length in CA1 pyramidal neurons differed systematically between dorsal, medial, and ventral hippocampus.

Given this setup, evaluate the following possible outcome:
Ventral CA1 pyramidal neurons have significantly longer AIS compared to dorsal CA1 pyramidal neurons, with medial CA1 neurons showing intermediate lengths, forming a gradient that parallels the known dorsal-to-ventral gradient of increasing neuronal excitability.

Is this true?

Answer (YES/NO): NO